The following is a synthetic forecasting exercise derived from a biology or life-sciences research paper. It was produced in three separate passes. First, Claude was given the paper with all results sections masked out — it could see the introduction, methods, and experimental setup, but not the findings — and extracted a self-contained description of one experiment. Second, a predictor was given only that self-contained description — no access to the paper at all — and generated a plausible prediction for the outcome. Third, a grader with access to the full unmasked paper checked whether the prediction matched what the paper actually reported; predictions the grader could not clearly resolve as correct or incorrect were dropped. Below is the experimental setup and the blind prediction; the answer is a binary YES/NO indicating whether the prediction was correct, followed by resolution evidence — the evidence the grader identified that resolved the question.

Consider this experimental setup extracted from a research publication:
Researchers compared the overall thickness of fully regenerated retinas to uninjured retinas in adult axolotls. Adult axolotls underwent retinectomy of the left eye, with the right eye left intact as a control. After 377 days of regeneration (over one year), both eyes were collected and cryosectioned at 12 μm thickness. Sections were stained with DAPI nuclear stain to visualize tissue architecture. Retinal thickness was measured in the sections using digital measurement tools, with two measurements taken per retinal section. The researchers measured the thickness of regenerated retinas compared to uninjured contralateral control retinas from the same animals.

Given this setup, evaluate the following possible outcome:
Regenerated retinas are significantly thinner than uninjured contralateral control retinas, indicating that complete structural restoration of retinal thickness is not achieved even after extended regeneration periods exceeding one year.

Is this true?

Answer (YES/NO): YES